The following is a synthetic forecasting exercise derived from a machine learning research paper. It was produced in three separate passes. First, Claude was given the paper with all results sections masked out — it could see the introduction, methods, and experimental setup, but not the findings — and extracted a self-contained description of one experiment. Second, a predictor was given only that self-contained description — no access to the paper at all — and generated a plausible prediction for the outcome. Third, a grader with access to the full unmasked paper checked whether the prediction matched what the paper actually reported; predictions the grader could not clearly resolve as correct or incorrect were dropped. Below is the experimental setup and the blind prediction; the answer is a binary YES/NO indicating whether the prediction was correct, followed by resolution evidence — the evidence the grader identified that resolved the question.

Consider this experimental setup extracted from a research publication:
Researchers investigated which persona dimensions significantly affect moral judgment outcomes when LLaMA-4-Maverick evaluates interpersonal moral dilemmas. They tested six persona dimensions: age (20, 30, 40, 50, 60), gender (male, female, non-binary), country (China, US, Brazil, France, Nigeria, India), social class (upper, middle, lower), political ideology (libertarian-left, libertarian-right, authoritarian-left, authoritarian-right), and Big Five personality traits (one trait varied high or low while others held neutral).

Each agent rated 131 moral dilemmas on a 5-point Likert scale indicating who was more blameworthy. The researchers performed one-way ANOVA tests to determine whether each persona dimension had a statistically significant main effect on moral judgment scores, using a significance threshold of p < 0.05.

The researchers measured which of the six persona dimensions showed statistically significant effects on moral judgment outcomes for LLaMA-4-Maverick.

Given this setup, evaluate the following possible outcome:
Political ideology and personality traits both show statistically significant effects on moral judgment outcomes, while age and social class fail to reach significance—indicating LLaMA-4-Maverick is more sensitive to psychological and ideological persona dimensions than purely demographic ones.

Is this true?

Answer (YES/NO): NO